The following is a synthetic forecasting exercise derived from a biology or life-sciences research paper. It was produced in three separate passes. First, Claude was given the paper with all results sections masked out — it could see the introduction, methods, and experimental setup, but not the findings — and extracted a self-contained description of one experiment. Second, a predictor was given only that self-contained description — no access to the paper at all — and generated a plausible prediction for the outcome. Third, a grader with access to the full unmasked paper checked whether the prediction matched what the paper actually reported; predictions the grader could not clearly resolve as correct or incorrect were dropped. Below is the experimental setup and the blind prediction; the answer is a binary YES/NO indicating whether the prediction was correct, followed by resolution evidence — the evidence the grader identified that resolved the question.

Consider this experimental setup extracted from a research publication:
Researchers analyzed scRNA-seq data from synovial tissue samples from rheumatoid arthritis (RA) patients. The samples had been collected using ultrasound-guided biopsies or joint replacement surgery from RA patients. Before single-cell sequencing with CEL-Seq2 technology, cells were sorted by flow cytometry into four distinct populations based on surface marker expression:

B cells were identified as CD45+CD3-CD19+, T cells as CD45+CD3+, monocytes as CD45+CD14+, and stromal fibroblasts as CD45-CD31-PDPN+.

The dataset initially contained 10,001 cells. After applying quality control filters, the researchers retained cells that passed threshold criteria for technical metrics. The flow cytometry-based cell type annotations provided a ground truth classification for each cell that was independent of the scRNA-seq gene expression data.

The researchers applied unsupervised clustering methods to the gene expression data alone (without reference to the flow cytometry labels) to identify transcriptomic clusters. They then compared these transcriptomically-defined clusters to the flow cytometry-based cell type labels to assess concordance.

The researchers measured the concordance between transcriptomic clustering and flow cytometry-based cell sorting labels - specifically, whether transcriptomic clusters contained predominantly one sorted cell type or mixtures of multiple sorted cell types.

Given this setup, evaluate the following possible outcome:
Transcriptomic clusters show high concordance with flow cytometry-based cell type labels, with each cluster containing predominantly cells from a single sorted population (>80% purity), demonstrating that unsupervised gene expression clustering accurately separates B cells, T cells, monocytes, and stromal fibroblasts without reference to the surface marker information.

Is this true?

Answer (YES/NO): NO